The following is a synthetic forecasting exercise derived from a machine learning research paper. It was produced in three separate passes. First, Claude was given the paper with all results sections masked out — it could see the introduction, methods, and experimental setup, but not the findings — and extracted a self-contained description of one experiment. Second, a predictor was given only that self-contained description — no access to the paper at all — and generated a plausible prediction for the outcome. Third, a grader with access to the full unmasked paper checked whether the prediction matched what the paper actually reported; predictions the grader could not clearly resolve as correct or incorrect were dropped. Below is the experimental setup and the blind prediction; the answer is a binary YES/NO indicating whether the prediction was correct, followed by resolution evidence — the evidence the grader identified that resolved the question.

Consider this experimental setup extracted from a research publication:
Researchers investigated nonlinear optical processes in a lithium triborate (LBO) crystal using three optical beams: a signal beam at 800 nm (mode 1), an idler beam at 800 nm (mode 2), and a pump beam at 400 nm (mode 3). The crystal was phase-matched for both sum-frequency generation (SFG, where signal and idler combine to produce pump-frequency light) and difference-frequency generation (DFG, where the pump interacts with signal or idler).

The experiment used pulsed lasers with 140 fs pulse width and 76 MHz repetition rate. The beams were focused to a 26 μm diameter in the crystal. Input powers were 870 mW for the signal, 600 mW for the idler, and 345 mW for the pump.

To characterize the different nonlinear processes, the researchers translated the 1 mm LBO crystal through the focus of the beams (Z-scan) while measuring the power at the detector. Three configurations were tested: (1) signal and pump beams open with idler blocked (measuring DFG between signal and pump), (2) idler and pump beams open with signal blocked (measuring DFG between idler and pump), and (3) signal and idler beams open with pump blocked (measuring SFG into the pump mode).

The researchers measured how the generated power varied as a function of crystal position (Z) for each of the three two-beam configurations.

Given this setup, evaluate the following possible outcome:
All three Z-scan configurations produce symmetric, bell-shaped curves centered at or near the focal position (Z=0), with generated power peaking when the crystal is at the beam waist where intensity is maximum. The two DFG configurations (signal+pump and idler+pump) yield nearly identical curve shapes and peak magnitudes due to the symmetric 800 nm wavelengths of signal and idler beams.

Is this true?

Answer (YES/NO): NO